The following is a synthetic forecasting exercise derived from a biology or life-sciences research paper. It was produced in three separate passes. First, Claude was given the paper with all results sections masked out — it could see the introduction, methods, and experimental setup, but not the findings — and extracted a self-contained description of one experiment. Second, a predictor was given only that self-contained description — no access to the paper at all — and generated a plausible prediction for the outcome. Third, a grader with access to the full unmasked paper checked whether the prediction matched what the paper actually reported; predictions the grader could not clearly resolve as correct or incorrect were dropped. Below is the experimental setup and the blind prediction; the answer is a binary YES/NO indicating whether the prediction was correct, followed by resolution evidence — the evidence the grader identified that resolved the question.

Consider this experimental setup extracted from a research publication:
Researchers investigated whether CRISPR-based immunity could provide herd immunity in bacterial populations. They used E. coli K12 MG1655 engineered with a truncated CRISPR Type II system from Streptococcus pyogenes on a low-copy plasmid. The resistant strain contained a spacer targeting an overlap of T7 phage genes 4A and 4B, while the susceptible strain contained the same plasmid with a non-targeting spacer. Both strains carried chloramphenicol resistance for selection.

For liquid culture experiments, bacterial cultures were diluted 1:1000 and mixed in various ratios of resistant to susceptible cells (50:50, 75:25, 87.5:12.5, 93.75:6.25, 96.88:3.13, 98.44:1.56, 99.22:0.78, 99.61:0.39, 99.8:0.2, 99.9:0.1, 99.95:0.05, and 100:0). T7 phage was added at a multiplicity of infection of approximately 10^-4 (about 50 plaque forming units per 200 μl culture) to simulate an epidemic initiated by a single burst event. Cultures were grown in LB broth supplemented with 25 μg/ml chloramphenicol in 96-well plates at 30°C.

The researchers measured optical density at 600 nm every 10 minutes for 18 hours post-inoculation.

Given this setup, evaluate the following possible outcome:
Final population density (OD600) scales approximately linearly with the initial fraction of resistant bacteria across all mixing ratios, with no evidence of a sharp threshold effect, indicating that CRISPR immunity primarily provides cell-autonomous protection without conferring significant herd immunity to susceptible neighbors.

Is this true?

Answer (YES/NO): NO